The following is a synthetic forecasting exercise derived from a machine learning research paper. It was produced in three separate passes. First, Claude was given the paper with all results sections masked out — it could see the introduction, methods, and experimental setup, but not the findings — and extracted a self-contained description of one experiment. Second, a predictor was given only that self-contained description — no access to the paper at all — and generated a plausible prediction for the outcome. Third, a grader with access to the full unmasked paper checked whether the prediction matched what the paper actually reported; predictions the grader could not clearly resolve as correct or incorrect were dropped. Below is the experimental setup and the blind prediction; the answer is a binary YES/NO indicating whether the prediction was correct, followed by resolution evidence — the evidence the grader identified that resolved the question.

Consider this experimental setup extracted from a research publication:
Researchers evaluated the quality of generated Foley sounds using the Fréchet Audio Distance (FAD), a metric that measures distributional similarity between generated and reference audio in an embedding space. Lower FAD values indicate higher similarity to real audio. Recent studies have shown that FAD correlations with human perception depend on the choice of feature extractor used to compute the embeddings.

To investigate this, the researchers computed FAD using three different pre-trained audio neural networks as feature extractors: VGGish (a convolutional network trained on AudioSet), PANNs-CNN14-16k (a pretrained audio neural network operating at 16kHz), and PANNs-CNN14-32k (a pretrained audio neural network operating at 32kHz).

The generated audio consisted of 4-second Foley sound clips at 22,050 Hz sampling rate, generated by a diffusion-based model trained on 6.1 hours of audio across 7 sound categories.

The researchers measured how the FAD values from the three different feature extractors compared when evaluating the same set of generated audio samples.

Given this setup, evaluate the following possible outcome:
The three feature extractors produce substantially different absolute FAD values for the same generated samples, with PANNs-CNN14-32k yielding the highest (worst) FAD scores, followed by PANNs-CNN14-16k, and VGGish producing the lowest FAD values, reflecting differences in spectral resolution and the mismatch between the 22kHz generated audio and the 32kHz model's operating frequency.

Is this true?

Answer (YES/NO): NO